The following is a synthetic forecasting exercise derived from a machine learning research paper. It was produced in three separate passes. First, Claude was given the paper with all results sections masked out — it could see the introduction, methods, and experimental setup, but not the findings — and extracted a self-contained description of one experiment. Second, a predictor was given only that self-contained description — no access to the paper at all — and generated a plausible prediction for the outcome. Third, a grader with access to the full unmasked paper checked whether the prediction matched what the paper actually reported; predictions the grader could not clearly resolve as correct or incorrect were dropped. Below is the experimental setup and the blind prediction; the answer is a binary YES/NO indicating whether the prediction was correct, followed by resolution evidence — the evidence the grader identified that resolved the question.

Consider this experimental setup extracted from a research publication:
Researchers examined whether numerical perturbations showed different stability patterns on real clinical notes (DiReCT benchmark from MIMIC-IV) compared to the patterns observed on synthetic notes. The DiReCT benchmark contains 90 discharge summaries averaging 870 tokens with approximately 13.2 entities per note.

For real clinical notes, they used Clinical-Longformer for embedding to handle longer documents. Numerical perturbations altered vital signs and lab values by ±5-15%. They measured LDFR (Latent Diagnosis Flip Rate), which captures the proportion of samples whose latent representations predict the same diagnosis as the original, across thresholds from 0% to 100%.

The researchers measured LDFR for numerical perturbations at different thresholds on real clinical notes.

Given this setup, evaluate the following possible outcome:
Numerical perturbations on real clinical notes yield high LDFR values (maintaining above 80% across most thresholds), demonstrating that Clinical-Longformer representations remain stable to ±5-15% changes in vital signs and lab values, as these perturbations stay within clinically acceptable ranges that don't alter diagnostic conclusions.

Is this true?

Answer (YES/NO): NO